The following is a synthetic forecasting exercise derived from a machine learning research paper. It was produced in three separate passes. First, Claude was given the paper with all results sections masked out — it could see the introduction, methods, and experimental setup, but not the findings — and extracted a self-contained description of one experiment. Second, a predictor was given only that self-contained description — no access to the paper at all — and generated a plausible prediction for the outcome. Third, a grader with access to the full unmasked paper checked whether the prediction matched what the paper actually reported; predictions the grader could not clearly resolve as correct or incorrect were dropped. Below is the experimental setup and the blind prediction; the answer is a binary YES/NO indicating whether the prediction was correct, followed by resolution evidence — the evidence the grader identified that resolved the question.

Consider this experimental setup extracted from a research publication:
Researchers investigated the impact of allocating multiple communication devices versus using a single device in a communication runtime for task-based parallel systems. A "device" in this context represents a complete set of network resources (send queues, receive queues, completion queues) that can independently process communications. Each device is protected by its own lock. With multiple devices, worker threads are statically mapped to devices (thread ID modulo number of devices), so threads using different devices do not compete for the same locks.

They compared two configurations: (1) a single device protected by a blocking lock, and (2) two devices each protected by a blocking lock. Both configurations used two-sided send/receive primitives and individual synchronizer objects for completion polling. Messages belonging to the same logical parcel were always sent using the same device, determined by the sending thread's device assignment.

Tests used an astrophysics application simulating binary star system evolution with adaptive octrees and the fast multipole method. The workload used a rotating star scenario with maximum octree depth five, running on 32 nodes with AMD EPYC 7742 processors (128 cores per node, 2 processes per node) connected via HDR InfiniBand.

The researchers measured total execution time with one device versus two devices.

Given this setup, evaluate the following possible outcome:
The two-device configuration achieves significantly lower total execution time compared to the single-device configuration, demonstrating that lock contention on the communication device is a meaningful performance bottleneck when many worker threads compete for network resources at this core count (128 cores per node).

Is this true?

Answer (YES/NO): YES